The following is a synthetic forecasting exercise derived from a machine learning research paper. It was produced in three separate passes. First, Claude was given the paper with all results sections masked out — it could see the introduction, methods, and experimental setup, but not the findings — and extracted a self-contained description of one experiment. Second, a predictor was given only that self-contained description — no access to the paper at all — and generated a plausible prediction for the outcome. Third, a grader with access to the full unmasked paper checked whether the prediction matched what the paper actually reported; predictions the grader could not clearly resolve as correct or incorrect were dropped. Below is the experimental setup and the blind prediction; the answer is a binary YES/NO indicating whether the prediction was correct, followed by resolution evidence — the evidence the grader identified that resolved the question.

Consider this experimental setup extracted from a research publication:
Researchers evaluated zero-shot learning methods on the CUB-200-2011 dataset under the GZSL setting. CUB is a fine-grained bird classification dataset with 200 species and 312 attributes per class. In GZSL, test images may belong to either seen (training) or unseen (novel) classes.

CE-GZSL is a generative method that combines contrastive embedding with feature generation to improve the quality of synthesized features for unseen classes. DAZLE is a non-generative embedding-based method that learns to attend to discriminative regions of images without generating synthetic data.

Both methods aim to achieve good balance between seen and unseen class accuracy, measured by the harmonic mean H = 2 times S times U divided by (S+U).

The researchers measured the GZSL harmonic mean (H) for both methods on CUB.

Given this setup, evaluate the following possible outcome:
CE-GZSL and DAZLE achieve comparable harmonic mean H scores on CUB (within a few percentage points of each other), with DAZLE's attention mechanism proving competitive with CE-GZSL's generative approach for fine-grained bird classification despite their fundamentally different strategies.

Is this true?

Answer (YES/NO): NO